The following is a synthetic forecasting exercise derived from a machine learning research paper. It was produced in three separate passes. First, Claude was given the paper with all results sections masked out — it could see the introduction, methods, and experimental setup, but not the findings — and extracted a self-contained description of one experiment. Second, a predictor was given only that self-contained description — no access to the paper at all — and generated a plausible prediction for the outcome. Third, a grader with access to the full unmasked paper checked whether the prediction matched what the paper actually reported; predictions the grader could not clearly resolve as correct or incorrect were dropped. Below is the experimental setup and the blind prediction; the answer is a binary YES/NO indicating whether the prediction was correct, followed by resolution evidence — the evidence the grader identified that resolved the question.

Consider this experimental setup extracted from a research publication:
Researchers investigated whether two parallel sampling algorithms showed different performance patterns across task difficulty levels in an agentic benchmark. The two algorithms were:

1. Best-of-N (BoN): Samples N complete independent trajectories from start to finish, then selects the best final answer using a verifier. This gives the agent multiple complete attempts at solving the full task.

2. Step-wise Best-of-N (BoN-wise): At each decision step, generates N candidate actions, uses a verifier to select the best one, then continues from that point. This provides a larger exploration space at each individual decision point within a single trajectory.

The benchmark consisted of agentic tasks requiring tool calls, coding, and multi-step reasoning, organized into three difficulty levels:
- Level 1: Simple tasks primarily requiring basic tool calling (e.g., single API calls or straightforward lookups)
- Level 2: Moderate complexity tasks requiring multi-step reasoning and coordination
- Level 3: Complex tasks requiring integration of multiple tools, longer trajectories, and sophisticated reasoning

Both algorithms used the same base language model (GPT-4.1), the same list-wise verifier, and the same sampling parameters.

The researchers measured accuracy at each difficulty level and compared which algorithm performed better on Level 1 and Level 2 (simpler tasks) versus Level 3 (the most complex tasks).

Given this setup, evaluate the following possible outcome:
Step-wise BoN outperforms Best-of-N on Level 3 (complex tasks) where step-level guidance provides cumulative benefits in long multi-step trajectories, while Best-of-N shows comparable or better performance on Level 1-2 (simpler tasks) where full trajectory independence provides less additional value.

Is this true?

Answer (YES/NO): YES